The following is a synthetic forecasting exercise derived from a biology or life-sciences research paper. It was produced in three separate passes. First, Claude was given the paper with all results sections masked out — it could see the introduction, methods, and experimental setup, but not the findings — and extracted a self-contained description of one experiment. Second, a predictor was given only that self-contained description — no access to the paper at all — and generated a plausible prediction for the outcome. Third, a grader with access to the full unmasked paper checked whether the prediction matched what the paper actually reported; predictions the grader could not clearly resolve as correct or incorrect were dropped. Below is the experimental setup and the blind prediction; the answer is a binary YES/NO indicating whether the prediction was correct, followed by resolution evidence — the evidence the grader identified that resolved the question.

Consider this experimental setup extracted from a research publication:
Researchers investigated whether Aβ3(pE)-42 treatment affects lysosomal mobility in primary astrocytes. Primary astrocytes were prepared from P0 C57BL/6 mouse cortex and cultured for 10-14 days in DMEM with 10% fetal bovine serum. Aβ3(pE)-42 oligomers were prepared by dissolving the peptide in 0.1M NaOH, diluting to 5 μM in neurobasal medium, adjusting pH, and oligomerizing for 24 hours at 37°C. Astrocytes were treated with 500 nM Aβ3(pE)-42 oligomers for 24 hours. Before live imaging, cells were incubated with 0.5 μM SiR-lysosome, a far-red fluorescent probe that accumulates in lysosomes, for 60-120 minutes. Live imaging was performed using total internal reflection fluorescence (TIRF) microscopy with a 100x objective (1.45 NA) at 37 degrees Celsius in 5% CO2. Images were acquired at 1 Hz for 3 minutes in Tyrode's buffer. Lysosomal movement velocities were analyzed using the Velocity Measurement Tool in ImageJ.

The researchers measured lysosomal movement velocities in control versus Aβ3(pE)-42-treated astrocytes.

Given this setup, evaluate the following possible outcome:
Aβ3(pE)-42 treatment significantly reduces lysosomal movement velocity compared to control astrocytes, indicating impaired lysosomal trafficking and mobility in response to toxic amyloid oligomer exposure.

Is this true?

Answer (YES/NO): YES